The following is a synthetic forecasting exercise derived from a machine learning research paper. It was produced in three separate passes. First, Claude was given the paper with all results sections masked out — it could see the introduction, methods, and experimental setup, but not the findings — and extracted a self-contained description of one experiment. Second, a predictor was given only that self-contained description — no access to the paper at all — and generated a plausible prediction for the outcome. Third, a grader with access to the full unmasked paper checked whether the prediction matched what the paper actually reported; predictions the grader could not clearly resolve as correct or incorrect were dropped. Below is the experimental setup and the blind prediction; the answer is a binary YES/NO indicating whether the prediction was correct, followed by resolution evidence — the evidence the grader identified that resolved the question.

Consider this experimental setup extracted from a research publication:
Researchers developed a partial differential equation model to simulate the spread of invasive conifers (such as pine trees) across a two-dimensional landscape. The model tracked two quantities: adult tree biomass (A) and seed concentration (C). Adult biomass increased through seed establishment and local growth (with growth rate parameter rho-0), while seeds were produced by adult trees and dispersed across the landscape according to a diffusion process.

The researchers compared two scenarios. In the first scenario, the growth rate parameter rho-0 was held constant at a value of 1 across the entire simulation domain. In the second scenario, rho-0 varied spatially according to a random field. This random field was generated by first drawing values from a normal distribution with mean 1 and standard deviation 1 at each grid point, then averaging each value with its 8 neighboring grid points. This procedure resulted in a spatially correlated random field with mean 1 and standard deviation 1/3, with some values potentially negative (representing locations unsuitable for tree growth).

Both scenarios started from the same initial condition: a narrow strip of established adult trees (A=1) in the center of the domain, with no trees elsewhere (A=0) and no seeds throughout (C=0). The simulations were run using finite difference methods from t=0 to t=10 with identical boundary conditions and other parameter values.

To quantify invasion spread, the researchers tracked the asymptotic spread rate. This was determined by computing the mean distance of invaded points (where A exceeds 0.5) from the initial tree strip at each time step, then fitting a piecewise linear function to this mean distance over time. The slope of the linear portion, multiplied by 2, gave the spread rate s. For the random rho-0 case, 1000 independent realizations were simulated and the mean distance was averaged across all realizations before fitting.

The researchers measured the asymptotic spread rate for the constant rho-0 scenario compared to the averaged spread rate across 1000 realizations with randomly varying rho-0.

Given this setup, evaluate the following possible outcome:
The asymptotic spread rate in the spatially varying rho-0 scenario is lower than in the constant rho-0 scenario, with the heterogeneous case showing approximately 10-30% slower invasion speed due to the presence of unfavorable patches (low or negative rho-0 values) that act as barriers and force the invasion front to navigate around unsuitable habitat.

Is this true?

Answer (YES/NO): YES